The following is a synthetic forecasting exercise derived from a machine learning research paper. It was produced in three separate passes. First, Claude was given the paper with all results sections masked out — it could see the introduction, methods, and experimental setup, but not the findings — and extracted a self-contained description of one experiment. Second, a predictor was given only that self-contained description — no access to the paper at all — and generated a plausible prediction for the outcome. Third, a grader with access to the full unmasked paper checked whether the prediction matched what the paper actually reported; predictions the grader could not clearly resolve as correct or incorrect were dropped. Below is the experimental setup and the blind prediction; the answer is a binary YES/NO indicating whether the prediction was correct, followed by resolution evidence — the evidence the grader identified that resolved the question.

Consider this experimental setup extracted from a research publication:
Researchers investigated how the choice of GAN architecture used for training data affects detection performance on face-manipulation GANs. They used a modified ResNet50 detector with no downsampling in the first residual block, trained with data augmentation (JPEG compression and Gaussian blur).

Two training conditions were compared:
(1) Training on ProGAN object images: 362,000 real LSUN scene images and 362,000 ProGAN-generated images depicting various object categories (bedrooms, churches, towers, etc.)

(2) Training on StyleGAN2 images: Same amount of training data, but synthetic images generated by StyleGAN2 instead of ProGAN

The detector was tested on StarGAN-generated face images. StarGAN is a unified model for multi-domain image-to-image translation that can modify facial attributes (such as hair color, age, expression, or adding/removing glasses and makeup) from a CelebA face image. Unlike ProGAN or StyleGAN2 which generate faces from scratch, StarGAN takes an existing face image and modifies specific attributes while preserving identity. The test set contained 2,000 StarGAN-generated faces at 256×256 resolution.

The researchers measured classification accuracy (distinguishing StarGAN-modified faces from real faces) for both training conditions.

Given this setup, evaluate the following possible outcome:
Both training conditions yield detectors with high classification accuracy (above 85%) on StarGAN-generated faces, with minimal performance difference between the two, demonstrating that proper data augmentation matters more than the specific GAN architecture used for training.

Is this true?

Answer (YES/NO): NO